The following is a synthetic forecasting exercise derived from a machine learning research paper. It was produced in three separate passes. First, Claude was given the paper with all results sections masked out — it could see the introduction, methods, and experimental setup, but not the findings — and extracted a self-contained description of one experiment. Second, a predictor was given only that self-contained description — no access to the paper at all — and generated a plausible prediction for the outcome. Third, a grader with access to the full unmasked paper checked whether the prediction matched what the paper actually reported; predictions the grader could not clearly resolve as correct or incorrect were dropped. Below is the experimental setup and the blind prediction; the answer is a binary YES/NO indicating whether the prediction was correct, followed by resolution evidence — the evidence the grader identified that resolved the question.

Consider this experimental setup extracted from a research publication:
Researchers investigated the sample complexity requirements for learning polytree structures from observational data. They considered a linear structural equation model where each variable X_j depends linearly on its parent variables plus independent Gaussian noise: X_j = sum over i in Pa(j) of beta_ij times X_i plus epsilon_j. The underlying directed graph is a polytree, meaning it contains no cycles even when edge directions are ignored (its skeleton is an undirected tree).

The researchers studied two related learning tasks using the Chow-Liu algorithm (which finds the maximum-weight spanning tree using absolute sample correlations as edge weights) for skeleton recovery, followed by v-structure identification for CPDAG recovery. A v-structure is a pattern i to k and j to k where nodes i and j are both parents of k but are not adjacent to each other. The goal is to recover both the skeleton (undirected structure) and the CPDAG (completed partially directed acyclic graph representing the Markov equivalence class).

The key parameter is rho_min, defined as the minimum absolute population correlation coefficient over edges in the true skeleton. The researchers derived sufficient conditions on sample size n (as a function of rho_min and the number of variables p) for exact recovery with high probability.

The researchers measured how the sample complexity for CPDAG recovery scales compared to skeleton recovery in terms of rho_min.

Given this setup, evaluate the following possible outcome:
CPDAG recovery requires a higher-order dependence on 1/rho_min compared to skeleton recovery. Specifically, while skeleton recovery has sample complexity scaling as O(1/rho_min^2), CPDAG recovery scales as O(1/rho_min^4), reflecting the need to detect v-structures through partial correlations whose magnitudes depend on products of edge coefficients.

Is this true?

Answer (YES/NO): YES